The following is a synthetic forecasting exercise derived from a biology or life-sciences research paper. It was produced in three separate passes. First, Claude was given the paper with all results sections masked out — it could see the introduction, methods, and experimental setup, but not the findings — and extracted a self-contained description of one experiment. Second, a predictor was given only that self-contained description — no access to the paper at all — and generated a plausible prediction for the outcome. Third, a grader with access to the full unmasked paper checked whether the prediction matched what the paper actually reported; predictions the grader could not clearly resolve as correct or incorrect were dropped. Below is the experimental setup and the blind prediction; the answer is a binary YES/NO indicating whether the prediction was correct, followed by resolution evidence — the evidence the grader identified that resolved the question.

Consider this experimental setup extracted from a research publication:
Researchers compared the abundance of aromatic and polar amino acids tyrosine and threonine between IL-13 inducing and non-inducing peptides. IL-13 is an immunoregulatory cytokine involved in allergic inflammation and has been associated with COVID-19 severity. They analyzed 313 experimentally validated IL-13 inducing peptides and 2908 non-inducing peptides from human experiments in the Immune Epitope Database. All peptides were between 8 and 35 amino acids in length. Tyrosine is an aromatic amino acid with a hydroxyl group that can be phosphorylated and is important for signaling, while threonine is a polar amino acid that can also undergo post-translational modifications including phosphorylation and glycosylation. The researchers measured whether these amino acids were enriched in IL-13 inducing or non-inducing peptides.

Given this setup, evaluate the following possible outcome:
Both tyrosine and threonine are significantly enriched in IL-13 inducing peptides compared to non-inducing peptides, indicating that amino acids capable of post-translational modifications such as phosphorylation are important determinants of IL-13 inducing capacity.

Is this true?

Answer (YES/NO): NO